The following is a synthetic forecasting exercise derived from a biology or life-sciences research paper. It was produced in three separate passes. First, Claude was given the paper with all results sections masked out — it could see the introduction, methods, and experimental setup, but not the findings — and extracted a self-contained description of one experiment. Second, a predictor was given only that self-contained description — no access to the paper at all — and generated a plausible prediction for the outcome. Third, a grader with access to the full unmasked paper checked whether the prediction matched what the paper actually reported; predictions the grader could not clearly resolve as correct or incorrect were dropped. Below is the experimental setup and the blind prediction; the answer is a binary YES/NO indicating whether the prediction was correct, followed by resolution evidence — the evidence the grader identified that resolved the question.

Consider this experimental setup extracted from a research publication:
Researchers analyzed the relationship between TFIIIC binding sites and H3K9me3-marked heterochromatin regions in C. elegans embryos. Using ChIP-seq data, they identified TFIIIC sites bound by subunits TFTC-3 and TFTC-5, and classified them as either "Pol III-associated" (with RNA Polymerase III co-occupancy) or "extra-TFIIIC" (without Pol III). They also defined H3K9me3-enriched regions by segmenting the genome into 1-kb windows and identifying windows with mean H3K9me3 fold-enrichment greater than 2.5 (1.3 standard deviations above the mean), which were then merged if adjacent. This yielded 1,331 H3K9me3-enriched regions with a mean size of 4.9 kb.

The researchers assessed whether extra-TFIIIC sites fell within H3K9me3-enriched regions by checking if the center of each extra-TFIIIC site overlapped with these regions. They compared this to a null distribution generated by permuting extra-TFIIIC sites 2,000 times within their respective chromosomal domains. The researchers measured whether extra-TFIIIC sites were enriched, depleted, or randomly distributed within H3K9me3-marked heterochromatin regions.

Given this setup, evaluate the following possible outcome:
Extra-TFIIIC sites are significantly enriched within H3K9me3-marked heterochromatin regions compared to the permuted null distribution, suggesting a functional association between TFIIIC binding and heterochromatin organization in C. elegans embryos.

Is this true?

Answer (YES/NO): NO